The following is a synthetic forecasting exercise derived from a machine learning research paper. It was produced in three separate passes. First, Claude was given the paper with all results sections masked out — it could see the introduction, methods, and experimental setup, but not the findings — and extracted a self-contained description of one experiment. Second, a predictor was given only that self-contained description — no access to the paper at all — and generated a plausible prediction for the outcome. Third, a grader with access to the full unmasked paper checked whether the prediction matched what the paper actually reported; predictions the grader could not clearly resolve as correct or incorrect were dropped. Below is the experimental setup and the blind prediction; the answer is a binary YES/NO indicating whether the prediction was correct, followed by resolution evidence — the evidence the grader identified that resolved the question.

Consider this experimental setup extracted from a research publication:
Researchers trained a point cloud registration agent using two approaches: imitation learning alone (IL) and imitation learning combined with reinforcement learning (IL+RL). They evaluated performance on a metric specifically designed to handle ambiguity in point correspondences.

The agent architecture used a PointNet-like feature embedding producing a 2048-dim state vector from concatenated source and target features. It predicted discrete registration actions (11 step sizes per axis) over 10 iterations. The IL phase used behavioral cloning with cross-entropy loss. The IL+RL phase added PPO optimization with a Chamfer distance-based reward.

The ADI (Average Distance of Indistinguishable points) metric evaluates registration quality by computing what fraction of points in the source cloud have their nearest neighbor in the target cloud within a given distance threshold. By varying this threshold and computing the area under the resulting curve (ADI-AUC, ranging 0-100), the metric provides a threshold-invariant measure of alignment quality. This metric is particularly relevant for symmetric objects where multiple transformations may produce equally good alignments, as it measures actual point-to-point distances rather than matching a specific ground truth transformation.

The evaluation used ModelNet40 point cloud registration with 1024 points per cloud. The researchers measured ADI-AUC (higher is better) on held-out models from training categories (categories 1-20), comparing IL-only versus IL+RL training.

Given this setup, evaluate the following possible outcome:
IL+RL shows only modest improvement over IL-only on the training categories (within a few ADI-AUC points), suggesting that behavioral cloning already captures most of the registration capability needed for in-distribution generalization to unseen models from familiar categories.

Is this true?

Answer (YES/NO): NO